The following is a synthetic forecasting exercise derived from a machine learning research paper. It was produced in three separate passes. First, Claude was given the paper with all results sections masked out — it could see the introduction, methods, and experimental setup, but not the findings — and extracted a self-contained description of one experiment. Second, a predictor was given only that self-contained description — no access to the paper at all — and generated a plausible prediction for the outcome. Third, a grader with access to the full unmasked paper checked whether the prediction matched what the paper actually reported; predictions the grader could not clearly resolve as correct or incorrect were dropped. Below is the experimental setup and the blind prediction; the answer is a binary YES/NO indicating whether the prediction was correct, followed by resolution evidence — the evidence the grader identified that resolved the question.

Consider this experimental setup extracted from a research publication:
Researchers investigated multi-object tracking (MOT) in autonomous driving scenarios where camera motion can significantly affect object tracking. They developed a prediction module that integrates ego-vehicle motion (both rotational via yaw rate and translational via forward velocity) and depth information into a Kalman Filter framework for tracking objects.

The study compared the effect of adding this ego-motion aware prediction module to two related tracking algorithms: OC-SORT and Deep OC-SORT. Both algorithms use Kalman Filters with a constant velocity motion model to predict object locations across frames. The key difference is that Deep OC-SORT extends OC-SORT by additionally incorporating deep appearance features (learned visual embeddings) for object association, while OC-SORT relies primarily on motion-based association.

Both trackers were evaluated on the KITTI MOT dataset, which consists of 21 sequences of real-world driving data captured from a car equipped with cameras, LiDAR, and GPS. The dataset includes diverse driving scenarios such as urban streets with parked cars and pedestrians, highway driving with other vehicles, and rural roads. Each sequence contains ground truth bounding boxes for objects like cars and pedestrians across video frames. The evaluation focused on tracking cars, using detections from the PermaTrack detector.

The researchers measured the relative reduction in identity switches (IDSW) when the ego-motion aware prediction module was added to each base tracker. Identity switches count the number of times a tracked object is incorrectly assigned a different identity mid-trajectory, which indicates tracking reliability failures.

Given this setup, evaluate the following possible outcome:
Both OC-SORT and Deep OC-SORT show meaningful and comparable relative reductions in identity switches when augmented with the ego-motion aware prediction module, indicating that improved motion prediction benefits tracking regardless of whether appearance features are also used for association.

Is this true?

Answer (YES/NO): NO